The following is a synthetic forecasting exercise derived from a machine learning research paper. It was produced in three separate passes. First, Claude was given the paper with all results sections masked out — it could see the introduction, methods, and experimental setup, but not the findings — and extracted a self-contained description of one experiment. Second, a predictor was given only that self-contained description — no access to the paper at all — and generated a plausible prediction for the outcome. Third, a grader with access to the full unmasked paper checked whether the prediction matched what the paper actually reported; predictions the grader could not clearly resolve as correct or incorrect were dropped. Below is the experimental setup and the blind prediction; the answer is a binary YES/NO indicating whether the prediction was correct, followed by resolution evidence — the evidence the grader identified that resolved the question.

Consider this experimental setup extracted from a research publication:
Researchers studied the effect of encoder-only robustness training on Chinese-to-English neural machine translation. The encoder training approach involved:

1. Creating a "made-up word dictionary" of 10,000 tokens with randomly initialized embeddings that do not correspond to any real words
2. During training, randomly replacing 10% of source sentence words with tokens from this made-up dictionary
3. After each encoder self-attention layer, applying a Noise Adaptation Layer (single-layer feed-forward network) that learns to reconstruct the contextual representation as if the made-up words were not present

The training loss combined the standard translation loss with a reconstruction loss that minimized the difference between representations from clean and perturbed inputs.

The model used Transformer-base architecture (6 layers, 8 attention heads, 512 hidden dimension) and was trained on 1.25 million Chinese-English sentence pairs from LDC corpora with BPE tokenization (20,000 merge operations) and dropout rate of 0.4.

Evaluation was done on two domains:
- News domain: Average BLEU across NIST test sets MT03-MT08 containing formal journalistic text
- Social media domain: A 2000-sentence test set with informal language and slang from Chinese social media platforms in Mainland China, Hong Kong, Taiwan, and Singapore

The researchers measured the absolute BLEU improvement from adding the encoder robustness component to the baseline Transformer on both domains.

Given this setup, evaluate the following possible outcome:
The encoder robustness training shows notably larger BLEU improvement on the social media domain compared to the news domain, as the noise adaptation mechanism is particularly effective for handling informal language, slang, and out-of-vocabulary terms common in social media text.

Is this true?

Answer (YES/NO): YES